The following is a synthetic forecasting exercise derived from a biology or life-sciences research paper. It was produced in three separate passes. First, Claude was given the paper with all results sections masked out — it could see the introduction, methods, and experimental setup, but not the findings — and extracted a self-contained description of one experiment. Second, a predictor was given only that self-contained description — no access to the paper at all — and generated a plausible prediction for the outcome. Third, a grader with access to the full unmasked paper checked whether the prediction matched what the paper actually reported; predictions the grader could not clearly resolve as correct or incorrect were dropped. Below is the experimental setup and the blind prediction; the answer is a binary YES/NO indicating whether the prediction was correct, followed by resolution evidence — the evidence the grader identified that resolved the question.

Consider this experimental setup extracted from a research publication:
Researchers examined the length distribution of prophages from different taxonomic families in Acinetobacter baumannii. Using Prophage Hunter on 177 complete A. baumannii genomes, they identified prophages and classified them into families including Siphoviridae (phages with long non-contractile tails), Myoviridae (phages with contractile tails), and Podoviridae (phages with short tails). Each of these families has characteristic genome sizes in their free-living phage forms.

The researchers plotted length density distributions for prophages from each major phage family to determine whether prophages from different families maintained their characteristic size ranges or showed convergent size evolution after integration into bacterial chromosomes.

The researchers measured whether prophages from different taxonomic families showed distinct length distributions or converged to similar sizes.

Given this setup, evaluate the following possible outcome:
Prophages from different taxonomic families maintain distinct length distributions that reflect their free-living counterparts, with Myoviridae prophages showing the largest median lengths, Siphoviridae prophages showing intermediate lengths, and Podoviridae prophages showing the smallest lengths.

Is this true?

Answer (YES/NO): NO